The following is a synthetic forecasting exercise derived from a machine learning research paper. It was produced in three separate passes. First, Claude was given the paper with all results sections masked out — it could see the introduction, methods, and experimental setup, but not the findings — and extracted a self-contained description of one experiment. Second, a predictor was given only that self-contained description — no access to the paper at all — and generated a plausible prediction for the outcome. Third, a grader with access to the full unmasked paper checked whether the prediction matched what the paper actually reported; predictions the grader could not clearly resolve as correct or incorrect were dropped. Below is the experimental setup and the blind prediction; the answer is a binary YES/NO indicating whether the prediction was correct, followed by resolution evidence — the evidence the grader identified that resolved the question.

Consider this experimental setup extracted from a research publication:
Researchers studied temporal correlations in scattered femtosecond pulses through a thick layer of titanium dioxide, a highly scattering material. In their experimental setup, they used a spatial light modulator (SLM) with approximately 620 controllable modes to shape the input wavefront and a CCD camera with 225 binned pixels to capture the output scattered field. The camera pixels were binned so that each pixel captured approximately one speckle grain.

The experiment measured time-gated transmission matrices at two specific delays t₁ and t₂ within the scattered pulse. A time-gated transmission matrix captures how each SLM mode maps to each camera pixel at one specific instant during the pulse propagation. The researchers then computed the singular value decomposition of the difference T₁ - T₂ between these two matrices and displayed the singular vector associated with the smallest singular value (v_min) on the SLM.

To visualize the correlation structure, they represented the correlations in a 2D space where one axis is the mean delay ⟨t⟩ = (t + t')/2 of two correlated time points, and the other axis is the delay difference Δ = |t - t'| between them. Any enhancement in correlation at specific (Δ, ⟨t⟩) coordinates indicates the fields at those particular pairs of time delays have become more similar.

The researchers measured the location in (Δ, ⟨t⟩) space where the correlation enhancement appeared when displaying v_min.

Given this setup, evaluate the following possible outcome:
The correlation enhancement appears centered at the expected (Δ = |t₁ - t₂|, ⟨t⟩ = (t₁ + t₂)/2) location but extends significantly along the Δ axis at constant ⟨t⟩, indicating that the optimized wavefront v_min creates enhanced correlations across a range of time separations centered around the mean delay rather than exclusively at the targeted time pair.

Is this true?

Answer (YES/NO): NO